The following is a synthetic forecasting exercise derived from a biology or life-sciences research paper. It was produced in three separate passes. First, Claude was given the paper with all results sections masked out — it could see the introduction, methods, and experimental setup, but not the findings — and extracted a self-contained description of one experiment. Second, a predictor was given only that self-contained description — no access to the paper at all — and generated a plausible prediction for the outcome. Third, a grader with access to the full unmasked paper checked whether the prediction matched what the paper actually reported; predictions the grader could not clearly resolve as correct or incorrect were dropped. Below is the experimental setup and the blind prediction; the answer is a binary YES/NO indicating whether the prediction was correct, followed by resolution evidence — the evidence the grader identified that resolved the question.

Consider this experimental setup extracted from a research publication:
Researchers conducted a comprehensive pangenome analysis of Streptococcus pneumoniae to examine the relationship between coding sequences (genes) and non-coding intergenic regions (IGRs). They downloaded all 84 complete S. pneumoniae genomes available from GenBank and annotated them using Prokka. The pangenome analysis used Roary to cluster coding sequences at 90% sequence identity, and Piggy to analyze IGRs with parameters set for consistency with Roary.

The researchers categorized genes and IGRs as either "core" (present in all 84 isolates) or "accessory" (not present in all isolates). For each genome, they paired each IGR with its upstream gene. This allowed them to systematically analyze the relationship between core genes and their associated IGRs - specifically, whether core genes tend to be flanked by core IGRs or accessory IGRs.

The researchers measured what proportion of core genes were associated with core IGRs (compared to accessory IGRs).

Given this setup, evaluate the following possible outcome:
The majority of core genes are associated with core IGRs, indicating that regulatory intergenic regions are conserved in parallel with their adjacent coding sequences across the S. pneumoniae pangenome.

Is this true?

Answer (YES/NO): YES